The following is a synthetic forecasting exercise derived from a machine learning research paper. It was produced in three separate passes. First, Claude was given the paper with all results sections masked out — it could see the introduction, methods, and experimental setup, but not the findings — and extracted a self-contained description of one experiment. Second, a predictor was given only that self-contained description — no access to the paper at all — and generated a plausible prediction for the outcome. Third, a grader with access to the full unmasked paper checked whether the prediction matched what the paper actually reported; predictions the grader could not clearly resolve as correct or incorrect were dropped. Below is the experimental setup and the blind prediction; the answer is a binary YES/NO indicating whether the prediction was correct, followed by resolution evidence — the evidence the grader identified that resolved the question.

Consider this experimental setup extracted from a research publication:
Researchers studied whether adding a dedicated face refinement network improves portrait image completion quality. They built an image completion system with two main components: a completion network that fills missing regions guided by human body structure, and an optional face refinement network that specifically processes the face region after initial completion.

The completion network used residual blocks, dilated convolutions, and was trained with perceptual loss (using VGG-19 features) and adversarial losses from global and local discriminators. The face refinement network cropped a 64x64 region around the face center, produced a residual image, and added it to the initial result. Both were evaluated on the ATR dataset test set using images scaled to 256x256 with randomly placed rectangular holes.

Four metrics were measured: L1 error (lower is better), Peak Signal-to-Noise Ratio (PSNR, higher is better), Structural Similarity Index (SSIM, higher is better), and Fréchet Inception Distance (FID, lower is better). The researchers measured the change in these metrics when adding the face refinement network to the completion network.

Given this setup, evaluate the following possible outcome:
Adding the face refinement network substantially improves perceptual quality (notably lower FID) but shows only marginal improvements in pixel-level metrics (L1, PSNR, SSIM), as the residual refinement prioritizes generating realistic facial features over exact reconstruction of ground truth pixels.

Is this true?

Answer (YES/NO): NO